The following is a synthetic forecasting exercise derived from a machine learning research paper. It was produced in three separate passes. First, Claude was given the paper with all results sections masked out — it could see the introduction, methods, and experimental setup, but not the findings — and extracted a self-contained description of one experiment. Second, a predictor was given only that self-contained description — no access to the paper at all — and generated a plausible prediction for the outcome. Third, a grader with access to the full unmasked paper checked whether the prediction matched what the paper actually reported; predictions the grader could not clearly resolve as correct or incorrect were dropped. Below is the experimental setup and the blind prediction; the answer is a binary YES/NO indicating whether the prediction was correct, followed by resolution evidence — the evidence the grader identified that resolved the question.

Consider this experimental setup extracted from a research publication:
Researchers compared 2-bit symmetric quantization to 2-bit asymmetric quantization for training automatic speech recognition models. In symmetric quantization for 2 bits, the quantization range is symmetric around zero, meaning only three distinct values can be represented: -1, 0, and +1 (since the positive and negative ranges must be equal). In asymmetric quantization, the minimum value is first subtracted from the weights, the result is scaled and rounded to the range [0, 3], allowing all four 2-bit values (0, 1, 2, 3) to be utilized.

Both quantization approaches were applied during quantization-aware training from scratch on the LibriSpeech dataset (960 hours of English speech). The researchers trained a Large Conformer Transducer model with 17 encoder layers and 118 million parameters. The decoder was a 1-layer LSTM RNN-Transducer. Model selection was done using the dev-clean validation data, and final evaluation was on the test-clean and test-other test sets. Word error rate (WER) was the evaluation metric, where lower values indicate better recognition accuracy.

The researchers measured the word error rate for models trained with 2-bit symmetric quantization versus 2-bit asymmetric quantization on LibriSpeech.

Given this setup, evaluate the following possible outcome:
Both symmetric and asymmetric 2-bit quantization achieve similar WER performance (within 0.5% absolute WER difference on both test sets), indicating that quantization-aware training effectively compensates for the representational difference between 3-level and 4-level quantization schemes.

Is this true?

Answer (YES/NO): NO